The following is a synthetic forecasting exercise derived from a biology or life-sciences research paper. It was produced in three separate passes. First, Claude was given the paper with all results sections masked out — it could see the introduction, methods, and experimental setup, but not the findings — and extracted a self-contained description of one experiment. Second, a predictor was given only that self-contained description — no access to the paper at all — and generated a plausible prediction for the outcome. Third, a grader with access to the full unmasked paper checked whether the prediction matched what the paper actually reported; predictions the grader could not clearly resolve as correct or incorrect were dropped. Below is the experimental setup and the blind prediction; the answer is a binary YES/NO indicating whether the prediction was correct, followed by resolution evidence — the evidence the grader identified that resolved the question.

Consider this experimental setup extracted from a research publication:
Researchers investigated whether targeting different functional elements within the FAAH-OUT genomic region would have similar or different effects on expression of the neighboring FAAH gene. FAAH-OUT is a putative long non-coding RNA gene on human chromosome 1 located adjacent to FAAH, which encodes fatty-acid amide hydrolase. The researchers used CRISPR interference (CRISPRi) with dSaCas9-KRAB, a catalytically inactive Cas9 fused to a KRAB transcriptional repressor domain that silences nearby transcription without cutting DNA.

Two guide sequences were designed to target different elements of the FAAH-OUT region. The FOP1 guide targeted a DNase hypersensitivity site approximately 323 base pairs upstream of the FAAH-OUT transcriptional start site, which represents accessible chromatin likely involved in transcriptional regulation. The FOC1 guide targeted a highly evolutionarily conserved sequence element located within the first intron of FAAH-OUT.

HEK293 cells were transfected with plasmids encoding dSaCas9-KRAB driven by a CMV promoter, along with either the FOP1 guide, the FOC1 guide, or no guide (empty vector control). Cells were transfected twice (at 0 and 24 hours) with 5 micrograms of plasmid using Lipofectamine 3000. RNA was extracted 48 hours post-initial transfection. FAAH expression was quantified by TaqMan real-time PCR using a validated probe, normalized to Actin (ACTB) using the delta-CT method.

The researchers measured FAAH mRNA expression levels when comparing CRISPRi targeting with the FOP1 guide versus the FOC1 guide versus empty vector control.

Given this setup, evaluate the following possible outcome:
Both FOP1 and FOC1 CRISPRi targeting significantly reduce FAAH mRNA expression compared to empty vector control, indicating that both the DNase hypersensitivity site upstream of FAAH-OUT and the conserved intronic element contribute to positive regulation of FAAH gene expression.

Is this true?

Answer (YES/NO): YES